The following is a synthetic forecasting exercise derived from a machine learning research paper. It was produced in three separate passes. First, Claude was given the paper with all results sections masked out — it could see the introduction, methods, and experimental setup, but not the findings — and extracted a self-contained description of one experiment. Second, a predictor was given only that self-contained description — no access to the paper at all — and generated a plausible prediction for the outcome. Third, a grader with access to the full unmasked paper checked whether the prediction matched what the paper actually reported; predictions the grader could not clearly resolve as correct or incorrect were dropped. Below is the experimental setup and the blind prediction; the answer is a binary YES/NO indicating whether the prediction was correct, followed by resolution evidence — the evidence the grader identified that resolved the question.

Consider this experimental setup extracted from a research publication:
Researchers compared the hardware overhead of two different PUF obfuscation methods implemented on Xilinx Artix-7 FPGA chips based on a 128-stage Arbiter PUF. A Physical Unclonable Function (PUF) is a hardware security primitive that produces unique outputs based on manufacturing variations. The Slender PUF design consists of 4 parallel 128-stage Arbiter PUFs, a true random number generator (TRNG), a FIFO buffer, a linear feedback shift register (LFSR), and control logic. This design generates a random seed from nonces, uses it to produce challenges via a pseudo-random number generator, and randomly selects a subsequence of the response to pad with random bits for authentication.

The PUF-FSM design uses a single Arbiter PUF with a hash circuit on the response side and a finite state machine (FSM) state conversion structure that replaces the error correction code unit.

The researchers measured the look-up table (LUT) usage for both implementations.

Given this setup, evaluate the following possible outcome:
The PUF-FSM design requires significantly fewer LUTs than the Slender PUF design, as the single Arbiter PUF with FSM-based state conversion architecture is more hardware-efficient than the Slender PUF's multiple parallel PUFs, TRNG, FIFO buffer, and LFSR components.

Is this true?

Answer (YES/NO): YES